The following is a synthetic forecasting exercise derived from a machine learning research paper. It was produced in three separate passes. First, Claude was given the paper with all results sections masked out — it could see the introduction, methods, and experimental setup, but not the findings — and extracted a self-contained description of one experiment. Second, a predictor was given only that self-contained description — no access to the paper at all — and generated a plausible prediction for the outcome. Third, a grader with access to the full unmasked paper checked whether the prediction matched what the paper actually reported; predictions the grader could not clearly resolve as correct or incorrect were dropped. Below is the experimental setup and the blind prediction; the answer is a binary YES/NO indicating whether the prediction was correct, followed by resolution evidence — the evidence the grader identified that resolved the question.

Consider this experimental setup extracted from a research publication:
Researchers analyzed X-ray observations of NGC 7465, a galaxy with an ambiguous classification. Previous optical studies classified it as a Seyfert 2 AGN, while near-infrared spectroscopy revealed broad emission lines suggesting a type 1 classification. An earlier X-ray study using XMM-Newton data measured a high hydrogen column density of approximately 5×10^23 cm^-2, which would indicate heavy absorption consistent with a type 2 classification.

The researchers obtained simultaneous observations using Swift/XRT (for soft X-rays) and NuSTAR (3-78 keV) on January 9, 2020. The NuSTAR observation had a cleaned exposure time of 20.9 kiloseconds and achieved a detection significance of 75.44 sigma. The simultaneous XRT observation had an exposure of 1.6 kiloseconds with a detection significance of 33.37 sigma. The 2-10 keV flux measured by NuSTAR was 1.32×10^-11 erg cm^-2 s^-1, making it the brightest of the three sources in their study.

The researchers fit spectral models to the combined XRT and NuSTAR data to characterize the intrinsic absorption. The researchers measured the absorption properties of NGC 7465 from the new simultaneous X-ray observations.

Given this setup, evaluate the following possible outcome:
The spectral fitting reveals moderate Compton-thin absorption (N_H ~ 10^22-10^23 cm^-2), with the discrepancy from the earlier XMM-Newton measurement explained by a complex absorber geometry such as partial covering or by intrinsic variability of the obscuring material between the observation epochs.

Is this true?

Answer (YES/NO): NO